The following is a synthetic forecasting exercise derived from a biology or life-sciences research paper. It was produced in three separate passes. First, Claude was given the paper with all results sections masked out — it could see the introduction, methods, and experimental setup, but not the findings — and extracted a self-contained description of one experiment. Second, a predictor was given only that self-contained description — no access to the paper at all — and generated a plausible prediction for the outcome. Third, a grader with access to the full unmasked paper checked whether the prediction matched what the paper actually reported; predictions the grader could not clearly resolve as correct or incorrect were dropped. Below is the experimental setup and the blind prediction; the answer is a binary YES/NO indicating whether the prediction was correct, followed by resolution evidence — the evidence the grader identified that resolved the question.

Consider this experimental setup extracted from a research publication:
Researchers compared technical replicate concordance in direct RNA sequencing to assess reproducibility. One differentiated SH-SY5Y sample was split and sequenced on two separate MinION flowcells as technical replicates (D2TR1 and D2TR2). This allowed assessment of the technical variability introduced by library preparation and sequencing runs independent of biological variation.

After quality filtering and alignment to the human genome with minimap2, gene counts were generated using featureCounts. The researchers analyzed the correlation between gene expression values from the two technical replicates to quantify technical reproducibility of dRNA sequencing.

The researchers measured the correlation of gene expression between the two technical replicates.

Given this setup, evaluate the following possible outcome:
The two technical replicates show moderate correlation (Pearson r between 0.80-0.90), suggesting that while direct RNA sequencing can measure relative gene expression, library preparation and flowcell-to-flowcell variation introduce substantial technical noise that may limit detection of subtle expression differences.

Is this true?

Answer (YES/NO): NO